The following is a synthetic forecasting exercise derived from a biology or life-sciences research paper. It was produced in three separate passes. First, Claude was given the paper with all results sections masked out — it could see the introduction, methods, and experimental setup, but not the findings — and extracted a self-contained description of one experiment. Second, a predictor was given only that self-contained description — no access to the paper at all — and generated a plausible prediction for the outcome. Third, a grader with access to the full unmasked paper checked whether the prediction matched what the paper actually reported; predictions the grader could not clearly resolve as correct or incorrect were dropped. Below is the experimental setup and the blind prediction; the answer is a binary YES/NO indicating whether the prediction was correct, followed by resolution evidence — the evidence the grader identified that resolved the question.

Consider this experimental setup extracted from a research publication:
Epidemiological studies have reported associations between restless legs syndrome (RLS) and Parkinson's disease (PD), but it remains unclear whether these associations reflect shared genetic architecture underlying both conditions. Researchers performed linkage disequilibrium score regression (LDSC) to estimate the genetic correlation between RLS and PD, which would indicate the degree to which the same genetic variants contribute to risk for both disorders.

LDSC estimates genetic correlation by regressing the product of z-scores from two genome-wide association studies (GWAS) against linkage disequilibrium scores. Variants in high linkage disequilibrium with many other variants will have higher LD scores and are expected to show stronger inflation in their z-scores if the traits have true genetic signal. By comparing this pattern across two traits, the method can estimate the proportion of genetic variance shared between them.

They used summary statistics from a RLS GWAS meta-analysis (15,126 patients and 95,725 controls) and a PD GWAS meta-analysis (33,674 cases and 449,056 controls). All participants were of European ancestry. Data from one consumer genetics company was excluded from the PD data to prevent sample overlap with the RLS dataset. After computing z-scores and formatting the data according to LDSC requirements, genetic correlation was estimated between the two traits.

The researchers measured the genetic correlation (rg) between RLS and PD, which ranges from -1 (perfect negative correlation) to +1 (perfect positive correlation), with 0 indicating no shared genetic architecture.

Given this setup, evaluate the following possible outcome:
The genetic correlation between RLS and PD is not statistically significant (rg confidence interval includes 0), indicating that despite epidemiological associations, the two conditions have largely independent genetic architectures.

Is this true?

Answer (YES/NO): YES